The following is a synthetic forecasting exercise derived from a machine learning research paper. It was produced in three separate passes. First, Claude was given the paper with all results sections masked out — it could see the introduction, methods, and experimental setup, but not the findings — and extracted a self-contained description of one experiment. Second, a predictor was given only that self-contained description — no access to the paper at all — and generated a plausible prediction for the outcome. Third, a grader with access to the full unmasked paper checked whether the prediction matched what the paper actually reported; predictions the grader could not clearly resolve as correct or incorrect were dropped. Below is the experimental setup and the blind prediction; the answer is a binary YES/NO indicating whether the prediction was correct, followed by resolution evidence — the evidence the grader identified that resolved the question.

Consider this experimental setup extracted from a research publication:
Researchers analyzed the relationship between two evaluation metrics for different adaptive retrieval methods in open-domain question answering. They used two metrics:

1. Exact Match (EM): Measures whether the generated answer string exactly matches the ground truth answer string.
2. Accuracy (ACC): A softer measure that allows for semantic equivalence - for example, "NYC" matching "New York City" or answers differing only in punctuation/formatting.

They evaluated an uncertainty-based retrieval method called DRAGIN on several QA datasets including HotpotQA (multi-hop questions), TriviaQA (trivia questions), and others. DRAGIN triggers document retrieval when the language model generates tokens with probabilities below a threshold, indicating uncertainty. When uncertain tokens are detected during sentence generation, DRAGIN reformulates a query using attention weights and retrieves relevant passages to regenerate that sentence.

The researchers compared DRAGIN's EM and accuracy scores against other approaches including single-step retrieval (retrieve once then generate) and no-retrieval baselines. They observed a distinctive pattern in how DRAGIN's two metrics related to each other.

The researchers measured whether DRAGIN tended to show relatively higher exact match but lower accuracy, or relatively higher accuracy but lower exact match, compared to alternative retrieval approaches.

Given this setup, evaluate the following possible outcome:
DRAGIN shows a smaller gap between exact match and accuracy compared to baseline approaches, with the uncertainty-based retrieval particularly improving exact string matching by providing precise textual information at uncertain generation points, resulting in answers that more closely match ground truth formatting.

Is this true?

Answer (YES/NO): NO